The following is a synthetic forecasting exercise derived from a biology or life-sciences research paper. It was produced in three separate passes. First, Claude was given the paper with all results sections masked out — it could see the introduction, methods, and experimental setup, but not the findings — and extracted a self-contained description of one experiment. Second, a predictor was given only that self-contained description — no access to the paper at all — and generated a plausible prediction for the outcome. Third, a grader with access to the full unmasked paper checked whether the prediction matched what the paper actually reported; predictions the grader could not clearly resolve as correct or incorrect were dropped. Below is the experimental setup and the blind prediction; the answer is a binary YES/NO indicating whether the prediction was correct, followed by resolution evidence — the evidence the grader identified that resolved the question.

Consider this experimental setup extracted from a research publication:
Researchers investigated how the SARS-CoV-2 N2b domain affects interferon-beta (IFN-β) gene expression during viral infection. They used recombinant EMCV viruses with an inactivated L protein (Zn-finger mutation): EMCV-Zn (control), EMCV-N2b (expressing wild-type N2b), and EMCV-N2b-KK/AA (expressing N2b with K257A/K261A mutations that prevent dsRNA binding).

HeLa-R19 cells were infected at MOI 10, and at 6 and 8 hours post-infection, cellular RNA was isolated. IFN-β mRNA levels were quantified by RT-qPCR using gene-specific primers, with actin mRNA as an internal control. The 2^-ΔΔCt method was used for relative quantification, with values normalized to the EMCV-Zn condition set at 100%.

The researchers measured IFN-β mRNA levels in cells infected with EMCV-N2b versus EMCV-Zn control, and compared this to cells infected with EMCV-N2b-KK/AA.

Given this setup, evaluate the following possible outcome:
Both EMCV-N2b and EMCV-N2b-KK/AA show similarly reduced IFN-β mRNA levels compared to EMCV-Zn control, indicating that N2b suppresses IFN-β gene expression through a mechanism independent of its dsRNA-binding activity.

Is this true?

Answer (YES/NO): NO